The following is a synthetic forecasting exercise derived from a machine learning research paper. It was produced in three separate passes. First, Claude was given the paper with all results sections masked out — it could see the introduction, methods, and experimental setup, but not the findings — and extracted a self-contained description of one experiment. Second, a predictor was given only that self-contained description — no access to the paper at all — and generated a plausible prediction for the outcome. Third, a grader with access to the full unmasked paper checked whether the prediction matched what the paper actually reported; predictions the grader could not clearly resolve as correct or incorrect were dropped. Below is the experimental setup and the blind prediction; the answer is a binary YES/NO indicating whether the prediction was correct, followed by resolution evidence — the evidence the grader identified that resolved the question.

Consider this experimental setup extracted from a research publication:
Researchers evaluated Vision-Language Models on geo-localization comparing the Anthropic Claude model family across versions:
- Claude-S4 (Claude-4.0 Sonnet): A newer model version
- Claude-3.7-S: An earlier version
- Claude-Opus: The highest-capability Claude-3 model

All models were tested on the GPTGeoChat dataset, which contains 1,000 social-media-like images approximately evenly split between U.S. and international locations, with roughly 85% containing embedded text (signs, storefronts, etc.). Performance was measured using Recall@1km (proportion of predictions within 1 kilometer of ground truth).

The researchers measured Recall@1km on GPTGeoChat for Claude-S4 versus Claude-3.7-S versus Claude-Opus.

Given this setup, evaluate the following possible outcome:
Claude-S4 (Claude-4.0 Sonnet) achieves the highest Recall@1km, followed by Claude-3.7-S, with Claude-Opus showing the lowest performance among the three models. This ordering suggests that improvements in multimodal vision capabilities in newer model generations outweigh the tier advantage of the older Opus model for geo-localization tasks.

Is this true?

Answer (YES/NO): NO